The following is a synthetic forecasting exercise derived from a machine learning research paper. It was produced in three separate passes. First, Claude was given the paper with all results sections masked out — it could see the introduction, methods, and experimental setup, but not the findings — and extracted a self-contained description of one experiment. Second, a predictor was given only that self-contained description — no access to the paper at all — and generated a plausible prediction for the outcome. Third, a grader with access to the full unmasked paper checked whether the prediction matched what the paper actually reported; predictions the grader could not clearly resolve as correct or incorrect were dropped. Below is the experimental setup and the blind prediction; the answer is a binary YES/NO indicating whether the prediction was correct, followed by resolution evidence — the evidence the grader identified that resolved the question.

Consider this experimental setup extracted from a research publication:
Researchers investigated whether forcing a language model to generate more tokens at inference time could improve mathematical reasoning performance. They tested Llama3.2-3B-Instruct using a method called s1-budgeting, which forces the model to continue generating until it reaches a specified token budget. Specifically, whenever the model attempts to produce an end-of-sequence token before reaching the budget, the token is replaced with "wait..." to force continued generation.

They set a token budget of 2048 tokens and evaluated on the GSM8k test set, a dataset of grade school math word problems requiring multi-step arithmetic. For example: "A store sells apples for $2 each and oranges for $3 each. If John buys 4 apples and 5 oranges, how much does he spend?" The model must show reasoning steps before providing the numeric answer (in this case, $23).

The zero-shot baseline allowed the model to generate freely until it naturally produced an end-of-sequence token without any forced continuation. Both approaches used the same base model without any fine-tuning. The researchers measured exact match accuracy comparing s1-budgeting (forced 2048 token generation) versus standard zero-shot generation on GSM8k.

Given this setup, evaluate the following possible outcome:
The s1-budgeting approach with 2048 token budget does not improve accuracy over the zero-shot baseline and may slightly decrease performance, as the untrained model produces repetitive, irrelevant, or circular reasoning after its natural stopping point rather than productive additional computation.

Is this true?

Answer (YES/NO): NO